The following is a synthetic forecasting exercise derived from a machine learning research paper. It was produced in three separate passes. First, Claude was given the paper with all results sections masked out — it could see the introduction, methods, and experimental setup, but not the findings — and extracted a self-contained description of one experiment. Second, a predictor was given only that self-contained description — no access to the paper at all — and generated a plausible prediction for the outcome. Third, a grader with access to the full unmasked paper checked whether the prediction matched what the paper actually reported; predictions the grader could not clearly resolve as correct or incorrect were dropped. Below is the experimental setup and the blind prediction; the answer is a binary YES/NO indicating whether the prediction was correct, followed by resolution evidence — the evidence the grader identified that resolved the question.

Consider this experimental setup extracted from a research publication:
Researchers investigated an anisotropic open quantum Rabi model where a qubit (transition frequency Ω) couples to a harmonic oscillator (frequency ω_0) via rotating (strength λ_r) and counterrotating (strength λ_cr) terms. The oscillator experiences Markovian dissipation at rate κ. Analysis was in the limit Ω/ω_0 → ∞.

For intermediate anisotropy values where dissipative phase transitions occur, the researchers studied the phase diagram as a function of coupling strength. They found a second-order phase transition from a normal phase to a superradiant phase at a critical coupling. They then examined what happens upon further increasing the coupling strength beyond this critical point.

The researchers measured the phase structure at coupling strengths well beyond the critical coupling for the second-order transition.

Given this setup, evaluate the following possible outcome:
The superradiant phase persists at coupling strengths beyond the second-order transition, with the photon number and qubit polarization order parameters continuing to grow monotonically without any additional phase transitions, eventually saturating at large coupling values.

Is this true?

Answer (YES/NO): NO